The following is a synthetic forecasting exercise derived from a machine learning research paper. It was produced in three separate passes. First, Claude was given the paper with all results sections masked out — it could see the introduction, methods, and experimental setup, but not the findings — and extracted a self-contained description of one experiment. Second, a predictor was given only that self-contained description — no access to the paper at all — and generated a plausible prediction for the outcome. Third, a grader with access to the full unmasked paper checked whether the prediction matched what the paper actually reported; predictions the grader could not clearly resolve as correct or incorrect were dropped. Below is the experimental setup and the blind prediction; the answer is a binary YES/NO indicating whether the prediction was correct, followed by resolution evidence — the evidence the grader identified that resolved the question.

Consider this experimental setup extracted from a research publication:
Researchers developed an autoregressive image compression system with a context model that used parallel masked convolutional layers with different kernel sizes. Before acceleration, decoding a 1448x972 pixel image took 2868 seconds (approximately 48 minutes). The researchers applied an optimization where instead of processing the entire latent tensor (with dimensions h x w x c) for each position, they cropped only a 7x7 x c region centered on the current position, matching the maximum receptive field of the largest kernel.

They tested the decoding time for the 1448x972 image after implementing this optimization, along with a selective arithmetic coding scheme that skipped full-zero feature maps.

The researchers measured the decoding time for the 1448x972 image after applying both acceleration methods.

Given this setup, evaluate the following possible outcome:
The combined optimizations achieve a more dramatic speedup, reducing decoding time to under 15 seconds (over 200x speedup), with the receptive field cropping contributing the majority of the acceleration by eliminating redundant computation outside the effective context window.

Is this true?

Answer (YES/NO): NO